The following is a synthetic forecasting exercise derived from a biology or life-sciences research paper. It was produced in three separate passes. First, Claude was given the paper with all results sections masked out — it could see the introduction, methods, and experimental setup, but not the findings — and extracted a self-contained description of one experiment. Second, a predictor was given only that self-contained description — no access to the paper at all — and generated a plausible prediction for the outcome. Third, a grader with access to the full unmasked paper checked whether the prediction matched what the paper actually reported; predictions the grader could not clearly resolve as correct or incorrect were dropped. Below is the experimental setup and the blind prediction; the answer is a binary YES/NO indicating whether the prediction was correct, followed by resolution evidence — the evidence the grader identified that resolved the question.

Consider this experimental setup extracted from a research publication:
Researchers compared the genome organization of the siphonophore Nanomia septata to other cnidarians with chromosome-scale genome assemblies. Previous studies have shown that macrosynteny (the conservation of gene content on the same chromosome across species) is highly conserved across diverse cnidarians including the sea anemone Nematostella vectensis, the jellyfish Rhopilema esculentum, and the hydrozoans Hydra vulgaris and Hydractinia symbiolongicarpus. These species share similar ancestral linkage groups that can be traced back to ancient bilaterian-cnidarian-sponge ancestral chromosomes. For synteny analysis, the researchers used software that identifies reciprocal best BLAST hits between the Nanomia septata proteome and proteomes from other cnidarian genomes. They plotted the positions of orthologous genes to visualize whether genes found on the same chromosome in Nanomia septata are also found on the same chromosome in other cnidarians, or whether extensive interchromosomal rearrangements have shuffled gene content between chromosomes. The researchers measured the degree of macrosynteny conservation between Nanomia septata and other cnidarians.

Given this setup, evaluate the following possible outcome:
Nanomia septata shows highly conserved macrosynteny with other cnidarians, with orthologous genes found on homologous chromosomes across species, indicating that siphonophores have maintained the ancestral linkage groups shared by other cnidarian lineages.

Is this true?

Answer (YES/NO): NO